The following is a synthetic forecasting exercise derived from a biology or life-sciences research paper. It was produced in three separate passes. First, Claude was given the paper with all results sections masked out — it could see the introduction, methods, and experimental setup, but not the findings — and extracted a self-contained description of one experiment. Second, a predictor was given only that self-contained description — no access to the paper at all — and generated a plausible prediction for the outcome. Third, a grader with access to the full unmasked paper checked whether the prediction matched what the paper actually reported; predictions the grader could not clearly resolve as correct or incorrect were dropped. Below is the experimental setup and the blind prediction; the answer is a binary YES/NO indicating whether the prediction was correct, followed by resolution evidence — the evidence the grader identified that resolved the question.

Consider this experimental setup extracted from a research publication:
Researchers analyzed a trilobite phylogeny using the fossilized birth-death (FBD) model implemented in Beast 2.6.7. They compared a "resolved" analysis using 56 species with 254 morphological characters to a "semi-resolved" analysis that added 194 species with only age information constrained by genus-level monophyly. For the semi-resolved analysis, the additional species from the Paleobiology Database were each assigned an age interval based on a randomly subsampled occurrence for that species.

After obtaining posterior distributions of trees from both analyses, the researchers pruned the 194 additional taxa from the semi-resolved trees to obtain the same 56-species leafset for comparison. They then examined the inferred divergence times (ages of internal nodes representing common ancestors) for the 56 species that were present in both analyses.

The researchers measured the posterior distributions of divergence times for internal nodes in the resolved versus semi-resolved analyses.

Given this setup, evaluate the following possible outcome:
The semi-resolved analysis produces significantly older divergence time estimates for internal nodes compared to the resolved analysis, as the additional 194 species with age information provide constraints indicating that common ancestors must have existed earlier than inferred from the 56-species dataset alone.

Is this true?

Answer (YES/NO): NO